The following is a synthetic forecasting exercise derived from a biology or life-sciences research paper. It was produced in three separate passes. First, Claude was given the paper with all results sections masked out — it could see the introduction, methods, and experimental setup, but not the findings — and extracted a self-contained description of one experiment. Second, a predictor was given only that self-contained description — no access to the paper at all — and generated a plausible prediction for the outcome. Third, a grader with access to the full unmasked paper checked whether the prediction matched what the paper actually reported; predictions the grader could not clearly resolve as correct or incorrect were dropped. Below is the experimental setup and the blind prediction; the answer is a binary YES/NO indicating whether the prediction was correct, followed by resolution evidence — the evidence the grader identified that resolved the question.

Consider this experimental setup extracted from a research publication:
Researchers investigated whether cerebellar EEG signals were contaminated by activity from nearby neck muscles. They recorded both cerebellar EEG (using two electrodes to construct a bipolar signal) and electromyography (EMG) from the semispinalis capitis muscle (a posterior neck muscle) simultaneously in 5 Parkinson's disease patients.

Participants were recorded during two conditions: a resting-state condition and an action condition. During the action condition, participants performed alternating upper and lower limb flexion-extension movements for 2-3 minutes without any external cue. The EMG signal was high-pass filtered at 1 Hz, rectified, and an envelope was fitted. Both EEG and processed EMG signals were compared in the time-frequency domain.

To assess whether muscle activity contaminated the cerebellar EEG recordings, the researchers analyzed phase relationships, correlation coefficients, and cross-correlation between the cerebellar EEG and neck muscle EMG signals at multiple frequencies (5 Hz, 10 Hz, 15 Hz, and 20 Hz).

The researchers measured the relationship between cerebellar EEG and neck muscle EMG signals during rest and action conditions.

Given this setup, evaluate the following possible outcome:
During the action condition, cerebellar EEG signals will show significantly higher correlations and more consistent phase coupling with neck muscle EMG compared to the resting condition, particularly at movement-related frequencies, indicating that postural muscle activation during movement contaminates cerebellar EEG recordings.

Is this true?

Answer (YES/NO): NO